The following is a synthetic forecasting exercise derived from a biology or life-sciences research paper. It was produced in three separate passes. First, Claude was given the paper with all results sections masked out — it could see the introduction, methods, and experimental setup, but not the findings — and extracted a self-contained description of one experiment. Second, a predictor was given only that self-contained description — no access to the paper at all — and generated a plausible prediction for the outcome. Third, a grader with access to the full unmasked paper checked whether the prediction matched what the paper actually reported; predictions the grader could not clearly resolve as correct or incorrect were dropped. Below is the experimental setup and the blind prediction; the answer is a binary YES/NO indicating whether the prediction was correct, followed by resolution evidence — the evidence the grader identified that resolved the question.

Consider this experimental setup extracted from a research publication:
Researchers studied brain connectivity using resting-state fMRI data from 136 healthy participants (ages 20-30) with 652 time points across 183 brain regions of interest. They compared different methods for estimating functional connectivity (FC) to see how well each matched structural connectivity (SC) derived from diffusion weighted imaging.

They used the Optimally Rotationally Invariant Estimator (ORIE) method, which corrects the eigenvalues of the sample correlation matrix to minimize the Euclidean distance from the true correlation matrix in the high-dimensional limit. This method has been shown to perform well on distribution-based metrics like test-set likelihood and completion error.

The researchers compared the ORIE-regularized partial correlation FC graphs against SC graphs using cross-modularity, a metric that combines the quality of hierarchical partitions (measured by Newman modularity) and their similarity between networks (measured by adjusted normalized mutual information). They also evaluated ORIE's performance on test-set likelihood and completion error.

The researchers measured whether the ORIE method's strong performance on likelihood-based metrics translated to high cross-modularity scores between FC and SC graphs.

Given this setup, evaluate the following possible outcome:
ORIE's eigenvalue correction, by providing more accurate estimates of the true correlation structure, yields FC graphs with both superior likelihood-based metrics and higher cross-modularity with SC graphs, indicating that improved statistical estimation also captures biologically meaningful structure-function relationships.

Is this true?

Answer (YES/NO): NO